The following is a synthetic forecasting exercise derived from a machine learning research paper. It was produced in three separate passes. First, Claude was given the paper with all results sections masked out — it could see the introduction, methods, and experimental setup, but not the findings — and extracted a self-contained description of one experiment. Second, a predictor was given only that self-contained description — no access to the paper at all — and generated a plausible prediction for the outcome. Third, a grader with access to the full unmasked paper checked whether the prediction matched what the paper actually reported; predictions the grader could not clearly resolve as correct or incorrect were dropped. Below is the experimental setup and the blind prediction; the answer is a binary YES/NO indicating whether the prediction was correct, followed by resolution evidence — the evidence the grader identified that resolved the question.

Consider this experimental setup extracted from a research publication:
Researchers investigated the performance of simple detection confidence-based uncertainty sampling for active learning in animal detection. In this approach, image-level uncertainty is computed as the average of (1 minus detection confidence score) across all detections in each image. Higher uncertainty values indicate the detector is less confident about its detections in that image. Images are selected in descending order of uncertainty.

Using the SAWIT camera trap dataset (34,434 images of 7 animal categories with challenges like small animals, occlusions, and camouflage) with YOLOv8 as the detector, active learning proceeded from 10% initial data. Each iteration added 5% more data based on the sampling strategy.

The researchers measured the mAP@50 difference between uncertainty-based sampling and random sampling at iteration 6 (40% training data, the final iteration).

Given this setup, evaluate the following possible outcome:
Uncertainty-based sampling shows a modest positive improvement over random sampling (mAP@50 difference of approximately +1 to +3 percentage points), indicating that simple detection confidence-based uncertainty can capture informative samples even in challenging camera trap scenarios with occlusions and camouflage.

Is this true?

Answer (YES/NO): NO